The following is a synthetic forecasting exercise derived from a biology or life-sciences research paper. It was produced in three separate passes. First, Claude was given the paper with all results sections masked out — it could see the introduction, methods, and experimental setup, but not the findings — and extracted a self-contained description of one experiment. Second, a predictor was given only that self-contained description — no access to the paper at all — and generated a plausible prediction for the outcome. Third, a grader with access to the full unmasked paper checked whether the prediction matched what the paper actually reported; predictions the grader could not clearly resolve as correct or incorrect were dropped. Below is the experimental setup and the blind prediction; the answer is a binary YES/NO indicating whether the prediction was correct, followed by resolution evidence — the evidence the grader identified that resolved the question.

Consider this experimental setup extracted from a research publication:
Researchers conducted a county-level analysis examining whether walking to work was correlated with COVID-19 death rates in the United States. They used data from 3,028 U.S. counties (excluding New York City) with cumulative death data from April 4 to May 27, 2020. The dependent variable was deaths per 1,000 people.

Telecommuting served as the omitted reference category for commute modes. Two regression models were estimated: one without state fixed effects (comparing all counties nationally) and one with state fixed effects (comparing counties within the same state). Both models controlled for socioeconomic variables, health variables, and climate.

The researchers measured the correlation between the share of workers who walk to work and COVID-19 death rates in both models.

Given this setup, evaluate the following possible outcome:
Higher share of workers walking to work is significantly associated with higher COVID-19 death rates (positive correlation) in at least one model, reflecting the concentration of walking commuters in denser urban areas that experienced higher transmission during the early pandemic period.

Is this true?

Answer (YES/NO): YES